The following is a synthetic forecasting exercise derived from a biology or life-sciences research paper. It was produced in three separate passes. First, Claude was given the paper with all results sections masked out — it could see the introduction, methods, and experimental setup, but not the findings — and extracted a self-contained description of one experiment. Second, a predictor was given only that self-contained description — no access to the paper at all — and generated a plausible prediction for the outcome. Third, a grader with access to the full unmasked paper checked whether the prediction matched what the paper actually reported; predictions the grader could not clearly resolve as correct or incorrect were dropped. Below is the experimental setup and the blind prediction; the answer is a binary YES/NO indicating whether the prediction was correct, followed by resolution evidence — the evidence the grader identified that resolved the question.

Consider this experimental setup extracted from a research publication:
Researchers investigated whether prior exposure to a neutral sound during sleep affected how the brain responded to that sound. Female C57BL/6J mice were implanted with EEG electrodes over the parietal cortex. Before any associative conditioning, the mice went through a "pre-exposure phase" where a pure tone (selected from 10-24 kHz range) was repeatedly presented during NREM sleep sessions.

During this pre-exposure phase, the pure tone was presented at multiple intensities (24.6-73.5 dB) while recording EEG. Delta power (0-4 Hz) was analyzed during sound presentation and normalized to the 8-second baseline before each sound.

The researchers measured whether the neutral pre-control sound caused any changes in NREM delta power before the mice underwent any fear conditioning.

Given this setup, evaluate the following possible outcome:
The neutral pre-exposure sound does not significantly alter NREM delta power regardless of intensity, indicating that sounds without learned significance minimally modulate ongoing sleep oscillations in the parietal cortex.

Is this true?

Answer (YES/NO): NO